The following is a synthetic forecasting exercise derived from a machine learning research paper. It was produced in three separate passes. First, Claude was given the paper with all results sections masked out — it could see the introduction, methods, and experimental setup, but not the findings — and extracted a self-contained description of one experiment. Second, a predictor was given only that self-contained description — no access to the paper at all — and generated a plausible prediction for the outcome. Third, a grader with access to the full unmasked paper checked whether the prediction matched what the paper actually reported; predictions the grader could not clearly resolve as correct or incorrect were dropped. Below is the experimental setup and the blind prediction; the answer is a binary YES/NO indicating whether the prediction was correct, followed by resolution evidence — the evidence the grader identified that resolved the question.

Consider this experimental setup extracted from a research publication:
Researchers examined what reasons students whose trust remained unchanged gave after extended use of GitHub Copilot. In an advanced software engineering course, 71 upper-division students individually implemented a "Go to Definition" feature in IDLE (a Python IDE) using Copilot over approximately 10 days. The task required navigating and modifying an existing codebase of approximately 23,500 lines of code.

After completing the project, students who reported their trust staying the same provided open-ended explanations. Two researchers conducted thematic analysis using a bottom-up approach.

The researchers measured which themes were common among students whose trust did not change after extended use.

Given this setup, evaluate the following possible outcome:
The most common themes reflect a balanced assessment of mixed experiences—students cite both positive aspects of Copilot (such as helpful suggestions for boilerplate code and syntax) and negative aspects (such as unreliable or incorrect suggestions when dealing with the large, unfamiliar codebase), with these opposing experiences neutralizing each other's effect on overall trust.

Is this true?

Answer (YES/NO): NO